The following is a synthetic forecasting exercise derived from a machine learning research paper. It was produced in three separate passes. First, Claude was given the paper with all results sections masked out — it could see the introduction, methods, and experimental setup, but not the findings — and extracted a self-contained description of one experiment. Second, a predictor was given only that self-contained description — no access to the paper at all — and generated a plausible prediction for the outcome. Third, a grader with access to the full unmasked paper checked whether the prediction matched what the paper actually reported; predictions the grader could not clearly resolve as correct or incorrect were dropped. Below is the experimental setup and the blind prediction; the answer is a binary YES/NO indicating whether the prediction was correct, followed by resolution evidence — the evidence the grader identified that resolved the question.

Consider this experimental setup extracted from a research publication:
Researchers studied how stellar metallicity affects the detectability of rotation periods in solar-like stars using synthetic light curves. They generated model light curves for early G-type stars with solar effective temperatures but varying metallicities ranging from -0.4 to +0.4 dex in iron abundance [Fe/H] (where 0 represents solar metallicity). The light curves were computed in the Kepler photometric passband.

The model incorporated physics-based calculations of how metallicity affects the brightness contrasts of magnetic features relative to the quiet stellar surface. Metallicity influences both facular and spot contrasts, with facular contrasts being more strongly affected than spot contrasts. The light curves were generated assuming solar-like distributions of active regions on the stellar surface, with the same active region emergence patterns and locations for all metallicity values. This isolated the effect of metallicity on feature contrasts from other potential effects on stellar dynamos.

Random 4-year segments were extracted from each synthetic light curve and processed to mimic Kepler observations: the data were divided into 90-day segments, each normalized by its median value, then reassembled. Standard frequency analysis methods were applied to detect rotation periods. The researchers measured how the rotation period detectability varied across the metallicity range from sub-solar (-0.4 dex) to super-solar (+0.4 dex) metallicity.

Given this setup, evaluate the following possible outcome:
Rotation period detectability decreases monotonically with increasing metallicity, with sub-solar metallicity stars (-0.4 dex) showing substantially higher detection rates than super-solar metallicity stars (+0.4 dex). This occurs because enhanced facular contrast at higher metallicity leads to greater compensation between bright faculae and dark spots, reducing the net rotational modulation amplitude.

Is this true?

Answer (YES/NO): NO